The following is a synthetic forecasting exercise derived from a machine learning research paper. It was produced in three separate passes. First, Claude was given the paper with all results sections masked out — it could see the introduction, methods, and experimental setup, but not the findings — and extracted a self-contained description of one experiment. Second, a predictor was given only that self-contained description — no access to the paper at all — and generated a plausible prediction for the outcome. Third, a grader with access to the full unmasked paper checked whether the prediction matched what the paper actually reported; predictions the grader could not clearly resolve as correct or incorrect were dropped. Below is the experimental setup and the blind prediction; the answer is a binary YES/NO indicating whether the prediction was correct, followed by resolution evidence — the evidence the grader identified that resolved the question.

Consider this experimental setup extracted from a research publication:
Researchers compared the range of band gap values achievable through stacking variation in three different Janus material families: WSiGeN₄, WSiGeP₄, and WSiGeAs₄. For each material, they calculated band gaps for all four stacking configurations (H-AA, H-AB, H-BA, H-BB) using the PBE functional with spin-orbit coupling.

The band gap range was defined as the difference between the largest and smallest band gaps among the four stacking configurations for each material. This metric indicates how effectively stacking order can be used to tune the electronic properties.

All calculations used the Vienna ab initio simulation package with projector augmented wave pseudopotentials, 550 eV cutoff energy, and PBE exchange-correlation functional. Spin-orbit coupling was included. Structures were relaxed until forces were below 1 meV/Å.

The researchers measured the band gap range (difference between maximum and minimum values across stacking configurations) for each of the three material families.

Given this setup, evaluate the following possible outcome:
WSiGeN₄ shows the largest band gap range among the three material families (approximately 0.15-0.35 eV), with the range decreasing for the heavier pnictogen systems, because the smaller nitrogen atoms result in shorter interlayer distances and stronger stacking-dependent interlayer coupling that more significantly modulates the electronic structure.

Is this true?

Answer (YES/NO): YES